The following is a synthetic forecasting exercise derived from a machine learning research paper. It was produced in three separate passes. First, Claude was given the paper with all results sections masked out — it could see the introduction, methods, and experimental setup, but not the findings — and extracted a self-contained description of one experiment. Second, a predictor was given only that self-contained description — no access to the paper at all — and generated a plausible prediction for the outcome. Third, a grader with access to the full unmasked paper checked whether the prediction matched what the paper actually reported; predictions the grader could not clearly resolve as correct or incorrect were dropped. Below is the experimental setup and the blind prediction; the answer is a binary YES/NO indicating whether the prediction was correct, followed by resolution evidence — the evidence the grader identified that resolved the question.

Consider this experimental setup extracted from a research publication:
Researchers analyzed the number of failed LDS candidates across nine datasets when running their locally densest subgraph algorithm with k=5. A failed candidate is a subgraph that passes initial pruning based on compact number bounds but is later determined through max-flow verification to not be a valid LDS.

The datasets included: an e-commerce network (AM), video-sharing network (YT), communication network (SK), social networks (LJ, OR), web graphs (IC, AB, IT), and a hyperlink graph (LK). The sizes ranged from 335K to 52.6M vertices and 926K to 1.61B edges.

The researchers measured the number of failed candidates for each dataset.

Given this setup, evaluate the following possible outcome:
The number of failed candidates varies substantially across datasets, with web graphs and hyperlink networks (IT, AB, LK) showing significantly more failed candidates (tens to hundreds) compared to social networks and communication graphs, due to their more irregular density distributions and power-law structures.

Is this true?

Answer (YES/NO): NO